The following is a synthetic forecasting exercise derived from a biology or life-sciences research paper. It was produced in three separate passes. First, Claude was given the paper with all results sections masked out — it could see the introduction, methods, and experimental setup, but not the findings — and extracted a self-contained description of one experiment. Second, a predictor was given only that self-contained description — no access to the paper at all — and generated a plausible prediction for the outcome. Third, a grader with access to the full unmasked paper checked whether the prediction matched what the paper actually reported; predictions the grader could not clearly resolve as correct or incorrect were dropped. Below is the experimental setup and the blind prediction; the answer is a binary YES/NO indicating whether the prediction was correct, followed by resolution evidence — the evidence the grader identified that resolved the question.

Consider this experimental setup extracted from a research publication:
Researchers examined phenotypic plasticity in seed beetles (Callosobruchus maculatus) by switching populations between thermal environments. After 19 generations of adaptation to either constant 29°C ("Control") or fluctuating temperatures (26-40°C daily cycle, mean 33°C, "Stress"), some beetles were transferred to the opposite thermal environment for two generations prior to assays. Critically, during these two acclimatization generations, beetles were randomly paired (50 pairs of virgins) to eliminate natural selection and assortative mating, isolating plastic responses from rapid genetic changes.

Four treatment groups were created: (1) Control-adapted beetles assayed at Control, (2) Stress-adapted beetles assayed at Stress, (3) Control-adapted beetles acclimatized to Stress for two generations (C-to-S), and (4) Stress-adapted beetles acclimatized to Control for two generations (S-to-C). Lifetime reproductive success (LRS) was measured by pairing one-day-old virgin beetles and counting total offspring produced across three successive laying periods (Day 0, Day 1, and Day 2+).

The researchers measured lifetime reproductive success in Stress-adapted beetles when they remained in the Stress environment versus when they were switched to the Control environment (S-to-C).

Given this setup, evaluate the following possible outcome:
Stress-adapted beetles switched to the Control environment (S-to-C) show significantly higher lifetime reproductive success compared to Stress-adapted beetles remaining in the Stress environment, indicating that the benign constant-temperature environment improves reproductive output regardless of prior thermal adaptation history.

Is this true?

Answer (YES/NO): YES